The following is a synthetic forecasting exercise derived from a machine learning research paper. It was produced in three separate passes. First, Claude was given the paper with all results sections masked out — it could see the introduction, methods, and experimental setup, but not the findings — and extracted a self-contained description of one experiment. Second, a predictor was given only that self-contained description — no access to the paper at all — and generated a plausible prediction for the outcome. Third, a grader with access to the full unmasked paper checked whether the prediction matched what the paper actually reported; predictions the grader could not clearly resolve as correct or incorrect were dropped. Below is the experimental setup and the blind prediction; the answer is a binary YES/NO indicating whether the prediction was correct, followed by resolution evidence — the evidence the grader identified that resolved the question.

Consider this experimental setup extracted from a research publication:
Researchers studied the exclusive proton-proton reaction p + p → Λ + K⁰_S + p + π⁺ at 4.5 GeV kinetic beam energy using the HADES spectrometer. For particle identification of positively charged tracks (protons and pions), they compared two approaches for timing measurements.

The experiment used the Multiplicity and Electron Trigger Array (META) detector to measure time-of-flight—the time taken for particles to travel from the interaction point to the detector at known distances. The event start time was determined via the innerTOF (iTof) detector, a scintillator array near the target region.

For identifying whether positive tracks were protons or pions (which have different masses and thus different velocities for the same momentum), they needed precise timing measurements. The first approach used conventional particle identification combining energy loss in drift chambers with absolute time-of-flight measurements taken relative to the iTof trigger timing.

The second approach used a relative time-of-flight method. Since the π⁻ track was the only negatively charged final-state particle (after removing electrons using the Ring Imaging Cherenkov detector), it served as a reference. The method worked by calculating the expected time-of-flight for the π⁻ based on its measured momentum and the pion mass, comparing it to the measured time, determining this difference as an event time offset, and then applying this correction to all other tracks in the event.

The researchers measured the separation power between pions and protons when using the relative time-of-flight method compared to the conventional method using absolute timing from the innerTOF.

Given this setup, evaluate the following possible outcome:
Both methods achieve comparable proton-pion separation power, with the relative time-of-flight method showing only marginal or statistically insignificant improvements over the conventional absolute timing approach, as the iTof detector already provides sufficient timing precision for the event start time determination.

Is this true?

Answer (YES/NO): NO